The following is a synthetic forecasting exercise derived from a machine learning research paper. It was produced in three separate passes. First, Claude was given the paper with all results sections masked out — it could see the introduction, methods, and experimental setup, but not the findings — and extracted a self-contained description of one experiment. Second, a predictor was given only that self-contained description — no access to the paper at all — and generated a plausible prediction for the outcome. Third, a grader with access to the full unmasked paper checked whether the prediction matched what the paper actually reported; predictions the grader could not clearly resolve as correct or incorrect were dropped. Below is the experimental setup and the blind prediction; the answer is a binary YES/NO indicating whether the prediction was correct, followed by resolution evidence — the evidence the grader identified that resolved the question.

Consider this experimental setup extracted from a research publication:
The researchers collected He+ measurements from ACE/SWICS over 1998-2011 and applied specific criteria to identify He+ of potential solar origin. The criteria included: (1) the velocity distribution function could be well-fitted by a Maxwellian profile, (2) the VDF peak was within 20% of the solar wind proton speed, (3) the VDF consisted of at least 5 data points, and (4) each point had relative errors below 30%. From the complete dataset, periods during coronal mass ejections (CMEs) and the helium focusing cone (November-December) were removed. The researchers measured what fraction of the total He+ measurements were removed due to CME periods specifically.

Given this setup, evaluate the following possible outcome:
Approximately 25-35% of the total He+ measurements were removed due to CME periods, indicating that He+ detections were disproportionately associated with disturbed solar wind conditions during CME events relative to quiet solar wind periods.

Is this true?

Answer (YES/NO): NO